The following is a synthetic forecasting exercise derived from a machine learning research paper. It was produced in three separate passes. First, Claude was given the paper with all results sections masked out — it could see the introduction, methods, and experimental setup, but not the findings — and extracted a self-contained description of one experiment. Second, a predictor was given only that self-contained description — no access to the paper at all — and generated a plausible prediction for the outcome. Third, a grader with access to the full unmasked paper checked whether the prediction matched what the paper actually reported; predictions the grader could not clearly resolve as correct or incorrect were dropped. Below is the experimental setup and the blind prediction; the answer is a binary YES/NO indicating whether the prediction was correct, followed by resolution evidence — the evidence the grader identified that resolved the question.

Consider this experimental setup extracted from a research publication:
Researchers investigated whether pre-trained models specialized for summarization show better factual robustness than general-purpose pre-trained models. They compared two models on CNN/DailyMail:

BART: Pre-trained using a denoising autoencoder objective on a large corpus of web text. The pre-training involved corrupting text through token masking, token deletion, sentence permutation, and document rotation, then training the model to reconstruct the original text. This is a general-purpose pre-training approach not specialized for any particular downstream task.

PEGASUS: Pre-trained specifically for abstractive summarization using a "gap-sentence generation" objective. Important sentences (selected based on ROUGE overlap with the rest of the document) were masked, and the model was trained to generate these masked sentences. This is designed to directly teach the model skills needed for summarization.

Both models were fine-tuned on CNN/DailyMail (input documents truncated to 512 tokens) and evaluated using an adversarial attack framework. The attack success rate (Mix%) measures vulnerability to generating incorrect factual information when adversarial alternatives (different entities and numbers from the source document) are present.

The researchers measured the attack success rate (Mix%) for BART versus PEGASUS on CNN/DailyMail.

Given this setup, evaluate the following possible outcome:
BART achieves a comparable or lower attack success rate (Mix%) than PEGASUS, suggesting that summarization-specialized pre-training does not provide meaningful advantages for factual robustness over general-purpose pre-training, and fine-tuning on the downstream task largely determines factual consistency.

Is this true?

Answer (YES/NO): NO